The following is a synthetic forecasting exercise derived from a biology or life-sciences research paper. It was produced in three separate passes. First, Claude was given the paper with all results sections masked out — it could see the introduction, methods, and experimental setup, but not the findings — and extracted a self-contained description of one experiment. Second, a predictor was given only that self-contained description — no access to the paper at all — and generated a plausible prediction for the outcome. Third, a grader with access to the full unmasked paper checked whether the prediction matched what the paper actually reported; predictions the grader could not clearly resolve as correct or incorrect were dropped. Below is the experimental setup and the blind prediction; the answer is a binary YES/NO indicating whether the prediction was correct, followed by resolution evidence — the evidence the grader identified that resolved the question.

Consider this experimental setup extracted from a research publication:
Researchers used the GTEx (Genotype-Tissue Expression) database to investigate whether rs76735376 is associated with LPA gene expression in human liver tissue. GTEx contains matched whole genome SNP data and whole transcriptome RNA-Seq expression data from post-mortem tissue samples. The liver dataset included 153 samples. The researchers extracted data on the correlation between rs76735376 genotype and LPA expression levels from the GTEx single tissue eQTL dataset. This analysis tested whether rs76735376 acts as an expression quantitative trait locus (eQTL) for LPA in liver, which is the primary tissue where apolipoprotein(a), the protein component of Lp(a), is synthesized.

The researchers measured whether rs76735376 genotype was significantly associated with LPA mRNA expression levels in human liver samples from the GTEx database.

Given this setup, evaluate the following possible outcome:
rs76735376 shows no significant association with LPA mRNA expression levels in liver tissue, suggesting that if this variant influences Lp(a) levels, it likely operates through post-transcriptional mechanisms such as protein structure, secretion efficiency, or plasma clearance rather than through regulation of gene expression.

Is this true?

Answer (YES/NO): NO